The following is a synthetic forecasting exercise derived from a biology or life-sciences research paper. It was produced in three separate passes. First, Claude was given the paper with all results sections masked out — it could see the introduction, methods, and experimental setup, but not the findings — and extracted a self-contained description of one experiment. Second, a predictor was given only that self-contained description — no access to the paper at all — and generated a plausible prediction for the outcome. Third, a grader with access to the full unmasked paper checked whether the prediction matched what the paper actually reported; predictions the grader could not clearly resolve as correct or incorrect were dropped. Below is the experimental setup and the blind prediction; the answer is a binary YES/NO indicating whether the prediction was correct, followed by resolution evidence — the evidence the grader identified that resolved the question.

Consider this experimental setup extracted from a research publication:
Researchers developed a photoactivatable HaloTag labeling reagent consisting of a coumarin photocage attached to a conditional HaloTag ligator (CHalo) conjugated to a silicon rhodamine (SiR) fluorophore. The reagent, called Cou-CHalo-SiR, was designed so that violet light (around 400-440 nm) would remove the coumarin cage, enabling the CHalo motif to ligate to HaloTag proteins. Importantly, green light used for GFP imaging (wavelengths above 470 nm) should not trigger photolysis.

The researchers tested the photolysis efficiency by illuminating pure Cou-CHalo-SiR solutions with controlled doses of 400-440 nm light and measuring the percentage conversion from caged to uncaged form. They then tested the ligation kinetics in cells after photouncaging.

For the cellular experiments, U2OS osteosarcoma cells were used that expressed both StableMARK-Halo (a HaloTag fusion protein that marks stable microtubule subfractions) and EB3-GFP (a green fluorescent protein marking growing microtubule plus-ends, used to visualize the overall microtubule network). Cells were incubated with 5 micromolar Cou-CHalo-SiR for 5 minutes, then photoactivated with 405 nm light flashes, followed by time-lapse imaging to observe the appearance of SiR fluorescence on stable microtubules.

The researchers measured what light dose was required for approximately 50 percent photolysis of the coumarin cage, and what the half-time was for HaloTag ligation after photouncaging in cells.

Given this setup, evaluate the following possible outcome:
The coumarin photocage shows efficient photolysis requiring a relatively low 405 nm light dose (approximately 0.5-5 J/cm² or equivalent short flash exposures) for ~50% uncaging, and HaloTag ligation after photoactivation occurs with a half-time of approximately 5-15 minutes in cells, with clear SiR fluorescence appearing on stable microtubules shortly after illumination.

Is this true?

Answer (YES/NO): NO